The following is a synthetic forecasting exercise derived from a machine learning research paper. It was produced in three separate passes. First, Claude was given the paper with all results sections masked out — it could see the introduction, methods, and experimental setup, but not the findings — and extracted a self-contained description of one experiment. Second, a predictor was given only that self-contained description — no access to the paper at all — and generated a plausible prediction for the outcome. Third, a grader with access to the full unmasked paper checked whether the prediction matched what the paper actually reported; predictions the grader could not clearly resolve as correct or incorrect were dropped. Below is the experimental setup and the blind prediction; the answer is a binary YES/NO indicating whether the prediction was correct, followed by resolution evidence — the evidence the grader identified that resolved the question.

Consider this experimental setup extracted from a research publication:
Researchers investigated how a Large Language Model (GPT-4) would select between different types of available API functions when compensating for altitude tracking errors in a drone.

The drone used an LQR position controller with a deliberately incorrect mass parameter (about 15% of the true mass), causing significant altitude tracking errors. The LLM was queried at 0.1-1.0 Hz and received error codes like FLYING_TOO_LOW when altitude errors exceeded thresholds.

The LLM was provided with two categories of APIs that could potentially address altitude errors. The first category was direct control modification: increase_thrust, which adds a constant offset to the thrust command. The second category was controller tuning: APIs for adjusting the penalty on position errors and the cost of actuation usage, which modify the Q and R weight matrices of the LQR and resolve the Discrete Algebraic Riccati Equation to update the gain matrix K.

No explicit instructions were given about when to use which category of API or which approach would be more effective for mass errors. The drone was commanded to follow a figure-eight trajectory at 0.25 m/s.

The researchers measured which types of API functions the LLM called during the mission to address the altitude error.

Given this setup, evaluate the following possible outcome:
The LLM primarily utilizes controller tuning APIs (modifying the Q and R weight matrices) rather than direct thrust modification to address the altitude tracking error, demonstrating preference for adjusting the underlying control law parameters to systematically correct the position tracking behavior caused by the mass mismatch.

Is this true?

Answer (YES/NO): NO